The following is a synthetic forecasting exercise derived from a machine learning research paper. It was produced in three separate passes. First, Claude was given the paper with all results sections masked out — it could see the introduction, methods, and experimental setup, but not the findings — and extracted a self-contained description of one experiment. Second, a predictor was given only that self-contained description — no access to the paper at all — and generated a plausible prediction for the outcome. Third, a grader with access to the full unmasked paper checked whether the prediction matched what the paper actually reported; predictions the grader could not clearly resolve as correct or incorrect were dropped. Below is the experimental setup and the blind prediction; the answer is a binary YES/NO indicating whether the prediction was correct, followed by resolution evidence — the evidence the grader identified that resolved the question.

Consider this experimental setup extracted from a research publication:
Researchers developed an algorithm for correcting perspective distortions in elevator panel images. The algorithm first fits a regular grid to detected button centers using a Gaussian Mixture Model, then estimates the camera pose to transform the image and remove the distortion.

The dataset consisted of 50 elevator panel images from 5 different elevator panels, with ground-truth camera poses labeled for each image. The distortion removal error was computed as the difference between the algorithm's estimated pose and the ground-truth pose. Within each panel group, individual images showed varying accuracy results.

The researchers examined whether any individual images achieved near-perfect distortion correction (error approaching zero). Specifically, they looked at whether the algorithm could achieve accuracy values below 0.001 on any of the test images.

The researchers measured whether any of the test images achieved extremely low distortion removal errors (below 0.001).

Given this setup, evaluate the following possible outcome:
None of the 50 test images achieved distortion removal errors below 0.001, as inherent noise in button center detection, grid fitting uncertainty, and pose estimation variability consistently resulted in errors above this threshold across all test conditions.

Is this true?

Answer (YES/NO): NO